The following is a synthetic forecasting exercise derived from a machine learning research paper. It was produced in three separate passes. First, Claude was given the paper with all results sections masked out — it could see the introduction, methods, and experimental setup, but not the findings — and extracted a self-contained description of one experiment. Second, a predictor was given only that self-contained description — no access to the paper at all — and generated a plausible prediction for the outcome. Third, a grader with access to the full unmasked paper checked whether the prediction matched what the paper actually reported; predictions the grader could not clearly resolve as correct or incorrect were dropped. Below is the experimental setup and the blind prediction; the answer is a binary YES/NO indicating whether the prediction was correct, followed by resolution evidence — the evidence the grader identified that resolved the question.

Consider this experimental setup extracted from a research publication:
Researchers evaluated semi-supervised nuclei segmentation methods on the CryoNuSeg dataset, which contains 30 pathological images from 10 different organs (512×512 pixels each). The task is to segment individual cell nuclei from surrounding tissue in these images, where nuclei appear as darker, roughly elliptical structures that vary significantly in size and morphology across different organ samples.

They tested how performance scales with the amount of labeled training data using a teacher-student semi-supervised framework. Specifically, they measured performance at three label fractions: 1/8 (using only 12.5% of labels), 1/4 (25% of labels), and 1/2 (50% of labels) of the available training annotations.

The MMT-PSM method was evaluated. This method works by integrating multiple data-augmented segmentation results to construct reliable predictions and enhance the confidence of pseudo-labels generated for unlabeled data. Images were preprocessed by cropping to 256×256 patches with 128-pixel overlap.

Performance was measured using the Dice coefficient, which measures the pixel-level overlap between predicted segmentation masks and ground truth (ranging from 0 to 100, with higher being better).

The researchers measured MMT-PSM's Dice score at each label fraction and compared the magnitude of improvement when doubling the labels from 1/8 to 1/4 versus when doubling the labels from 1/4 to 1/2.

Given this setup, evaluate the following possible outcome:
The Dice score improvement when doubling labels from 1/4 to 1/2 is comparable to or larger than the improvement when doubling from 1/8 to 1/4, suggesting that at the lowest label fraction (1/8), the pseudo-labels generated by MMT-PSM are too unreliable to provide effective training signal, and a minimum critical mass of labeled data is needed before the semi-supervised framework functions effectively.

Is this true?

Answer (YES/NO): NO